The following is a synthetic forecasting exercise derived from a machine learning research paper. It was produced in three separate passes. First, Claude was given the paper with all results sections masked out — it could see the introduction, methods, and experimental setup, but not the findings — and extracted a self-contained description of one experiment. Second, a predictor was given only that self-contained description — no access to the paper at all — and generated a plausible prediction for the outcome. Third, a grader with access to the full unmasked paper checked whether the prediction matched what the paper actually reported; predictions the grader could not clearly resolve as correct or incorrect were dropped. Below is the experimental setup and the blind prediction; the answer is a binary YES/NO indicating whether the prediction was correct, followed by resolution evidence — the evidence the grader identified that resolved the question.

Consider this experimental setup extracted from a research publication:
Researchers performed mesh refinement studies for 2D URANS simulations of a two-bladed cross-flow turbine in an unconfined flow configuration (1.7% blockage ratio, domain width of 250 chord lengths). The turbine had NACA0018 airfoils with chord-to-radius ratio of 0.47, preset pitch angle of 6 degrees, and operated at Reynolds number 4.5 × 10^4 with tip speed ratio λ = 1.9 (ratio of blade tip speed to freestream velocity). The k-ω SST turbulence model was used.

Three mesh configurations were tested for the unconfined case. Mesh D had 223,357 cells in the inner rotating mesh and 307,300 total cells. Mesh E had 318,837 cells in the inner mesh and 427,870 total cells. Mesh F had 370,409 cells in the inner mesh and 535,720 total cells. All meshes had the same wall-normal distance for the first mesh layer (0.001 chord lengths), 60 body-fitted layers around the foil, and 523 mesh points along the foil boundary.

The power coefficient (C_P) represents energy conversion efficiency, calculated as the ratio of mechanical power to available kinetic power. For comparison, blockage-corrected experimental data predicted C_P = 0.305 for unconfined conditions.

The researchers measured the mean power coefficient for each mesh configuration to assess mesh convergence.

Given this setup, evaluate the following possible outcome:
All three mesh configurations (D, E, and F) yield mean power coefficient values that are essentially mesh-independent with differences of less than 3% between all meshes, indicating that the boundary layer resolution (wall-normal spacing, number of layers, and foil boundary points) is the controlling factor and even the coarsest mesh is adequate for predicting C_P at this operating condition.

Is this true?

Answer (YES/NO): NO